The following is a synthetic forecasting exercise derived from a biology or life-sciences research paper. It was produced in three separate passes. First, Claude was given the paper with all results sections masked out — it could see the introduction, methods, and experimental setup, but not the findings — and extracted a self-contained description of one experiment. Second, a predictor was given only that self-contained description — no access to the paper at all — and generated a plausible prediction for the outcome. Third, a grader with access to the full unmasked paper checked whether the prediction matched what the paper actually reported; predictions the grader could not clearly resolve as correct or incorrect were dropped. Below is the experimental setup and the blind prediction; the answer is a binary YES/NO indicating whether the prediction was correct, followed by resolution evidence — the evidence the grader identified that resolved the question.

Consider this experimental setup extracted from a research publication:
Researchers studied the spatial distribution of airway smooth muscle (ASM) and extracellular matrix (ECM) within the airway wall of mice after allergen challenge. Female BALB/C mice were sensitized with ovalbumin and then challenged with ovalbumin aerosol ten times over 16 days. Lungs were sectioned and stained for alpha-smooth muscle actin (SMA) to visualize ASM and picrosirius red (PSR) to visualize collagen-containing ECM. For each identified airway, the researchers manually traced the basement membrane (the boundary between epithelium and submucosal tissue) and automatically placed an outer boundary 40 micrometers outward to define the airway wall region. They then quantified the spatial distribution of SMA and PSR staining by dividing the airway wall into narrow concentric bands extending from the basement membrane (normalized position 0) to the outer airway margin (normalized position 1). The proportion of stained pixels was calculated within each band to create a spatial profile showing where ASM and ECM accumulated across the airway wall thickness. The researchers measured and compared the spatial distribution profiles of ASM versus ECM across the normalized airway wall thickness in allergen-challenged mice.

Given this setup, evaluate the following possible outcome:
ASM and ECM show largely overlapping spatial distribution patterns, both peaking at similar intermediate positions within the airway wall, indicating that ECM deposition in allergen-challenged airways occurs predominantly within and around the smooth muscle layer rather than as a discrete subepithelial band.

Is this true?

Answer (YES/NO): NO